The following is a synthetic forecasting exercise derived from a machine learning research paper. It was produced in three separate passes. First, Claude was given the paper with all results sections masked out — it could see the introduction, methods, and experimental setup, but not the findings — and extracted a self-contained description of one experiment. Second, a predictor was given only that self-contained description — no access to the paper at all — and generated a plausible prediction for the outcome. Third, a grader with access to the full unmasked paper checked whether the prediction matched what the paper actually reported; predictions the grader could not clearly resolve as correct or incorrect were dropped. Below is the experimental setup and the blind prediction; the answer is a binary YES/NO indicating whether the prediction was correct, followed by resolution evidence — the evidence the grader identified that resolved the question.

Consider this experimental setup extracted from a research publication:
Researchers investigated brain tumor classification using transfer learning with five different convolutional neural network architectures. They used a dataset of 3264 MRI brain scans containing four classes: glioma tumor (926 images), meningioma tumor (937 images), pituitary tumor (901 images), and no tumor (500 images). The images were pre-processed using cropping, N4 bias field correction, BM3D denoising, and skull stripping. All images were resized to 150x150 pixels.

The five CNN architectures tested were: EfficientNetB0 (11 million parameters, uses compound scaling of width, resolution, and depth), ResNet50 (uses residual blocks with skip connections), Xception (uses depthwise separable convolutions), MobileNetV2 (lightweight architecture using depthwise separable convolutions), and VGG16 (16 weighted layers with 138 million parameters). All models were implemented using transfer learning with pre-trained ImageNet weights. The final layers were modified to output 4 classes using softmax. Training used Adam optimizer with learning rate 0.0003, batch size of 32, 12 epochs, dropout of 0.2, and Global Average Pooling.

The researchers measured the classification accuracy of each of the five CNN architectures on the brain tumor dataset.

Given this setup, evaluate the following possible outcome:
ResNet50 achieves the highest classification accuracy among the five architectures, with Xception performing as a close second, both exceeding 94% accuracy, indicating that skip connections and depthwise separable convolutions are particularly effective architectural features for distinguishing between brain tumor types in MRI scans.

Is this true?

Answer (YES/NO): NO